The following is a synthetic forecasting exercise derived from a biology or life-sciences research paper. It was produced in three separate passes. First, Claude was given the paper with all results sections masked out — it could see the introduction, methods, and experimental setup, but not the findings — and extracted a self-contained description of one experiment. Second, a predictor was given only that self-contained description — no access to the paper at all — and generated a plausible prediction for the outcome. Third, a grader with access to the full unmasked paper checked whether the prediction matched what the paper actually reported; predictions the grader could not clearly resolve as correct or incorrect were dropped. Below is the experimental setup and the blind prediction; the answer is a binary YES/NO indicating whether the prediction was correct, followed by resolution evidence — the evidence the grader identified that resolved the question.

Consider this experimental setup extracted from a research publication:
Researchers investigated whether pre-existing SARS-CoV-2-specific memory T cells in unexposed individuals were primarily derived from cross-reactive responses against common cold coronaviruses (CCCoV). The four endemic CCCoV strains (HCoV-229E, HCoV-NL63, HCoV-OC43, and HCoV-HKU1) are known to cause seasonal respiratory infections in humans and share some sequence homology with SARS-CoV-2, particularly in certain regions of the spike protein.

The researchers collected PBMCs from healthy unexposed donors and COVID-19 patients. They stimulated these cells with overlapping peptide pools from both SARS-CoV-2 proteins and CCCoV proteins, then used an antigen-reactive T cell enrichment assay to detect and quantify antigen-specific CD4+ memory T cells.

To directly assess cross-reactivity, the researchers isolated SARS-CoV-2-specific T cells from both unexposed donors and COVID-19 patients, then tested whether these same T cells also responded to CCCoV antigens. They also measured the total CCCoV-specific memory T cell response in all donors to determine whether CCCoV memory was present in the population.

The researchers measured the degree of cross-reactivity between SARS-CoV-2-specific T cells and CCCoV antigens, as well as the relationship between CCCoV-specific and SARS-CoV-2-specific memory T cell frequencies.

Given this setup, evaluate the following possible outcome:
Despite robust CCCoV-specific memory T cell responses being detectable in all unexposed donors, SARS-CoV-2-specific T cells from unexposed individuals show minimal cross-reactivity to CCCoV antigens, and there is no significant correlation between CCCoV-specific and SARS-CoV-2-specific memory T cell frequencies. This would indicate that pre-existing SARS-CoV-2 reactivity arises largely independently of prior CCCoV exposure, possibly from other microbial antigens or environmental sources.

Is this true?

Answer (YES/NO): YES